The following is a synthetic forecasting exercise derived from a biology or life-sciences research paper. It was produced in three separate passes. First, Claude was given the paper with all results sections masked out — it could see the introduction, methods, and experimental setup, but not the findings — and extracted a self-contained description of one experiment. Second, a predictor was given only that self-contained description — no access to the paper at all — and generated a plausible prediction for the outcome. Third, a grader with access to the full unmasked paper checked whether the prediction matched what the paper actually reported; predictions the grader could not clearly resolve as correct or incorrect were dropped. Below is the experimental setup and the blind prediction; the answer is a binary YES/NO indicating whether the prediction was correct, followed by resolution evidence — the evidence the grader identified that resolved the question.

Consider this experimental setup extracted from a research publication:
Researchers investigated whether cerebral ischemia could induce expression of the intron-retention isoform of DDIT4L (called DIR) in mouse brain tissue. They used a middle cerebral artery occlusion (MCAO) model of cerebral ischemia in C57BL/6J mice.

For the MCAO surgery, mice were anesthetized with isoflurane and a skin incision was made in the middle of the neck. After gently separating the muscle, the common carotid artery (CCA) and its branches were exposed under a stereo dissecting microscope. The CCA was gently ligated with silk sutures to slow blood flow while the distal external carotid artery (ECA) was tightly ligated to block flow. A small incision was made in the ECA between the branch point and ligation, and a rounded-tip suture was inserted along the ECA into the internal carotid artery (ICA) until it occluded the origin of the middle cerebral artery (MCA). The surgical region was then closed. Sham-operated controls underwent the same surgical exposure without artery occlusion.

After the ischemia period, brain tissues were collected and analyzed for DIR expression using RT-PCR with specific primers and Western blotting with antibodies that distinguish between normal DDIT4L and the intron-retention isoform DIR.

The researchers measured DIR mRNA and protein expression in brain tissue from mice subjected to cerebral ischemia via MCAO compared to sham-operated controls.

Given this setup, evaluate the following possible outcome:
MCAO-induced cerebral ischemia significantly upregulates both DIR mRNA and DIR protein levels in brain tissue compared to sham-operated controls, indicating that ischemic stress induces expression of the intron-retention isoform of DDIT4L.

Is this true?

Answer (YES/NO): NO